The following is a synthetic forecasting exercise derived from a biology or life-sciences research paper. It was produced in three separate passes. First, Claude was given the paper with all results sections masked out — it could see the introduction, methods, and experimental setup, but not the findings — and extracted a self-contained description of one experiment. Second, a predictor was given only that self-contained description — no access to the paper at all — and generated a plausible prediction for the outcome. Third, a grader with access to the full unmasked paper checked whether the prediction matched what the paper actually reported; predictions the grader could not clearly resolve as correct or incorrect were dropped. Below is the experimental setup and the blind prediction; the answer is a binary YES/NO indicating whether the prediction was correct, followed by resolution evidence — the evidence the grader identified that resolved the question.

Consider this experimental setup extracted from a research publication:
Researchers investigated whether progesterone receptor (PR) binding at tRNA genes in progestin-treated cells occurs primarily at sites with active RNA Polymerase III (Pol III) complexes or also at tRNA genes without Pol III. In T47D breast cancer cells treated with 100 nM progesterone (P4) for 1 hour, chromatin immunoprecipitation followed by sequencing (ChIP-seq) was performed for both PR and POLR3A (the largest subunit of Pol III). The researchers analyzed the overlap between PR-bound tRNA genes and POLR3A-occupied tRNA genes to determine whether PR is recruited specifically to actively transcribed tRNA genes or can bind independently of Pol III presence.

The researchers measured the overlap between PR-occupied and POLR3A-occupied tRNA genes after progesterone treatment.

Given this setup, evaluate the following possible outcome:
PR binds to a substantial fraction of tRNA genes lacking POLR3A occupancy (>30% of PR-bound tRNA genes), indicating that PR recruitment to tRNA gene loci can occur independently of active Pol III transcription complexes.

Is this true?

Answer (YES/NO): NO